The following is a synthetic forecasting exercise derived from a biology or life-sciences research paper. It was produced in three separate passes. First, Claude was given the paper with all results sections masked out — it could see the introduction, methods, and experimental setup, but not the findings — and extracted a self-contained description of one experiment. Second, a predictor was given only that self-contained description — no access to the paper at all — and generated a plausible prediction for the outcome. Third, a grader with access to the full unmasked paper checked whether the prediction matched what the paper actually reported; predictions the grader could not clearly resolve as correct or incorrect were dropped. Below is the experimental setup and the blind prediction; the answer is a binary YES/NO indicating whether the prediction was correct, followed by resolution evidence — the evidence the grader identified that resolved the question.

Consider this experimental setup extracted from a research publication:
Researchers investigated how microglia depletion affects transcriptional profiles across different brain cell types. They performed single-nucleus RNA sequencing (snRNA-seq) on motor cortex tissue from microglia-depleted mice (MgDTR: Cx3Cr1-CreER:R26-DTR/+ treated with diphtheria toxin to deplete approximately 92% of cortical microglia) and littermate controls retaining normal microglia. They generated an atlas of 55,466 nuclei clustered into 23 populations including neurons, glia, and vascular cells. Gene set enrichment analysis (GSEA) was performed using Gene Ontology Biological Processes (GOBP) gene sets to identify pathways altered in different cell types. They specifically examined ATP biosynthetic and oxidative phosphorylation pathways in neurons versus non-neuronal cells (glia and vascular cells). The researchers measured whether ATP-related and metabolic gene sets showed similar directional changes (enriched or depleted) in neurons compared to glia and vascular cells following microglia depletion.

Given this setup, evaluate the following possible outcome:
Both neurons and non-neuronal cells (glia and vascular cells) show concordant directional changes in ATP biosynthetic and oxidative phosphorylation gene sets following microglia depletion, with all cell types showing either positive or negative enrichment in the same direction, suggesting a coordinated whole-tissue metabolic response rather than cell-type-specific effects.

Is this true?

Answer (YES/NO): NO